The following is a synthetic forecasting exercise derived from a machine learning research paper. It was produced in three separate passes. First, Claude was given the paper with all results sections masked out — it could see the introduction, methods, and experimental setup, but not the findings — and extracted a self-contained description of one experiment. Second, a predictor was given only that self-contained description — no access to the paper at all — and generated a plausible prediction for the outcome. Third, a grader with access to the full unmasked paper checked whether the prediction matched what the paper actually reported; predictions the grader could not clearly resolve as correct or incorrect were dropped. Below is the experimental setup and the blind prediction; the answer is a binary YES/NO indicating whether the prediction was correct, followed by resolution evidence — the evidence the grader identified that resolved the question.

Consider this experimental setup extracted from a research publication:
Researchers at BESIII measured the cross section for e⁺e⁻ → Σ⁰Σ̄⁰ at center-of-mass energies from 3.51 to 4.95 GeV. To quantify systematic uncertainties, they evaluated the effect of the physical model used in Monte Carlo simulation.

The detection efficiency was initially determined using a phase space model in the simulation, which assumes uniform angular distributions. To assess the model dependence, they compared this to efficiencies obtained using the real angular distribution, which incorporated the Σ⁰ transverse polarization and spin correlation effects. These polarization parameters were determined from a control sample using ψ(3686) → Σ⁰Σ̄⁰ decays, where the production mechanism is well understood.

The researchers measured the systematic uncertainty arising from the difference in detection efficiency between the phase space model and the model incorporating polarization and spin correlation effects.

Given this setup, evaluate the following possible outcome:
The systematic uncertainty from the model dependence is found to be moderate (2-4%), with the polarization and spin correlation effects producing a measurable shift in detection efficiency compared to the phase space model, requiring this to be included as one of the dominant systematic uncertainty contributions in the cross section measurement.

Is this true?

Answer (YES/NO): YES